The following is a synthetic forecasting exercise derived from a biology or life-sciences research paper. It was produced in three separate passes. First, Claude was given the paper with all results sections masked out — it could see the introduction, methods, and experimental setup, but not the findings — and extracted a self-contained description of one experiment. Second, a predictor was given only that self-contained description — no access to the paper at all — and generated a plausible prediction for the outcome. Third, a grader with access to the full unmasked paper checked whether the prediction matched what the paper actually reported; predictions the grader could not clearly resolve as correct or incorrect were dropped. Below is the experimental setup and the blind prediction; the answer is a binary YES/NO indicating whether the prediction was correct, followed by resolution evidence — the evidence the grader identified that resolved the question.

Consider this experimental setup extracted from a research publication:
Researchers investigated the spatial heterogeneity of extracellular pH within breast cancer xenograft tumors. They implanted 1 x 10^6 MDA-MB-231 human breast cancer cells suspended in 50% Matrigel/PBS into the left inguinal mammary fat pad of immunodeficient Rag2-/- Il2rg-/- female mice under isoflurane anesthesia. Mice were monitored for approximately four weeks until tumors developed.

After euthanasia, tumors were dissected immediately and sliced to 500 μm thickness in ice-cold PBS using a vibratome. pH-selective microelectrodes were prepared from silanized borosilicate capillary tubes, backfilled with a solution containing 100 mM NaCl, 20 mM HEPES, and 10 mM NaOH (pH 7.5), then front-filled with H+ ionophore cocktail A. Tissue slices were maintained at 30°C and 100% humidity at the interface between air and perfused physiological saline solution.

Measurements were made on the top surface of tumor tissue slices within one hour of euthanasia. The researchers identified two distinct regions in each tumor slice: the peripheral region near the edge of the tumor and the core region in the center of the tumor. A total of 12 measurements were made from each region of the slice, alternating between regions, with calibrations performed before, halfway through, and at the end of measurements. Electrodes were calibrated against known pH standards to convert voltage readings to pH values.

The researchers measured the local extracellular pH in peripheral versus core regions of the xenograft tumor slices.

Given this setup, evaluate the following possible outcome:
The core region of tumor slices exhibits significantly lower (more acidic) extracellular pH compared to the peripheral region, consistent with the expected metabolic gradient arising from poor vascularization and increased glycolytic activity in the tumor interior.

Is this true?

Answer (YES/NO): NO